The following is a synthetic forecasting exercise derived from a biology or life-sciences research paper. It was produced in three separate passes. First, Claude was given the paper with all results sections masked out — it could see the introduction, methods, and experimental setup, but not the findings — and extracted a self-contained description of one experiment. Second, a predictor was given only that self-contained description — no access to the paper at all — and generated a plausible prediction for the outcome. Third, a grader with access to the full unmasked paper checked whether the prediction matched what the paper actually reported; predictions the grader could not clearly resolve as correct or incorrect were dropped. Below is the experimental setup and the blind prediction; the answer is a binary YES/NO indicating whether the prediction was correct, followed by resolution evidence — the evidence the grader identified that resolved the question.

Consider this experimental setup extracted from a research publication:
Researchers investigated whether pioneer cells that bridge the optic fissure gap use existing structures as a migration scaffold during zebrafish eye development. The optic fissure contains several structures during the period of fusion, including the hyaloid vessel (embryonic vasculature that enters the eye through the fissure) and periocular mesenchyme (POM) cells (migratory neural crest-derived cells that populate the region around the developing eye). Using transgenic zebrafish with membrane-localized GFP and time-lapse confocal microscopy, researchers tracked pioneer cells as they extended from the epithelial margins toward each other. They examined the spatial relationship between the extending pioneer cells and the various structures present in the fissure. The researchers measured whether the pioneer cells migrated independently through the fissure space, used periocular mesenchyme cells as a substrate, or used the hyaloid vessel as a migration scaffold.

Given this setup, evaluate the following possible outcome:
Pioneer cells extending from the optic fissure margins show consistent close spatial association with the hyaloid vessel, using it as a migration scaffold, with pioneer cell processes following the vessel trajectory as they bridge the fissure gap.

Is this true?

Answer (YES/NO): YES